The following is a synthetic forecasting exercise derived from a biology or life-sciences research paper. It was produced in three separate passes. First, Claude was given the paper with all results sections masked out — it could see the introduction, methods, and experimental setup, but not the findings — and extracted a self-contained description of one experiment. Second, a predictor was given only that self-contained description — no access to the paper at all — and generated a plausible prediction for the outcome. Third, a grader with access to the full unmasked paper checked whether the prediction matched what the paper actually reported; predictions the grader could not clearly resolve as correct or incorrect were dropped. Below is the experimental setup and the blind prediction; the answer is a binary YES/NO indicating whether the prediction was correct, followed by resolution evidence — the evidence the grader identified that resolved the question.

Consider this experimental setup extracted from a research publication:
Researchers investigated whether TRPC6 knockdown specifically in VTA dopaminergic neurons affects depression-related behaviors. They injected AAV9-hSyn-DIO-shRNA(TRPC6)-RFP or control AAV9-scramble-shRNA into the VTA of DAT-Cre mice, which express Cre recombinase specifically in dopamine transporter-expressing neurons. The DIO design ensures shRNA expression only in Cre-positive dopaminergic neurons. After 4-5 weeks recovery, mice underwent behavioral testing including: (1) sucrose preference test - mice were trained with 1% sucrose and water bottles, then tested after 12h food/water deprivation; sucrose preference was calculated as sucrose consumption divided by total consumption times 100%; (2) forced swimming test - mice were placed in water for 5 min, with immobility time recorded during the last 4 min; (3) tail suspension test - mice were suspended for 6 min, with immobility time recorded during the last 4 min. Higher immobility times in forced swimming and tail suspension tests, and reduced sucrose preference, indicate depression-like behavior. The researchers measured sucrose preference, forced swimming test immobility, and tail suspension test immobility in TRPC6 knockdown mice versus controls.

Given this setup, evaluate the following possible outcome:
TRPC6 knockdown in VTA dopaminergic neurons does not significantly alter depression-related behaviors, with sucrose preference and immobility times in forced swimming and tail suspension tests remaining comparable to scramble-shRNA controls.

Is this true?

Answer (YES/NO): NO